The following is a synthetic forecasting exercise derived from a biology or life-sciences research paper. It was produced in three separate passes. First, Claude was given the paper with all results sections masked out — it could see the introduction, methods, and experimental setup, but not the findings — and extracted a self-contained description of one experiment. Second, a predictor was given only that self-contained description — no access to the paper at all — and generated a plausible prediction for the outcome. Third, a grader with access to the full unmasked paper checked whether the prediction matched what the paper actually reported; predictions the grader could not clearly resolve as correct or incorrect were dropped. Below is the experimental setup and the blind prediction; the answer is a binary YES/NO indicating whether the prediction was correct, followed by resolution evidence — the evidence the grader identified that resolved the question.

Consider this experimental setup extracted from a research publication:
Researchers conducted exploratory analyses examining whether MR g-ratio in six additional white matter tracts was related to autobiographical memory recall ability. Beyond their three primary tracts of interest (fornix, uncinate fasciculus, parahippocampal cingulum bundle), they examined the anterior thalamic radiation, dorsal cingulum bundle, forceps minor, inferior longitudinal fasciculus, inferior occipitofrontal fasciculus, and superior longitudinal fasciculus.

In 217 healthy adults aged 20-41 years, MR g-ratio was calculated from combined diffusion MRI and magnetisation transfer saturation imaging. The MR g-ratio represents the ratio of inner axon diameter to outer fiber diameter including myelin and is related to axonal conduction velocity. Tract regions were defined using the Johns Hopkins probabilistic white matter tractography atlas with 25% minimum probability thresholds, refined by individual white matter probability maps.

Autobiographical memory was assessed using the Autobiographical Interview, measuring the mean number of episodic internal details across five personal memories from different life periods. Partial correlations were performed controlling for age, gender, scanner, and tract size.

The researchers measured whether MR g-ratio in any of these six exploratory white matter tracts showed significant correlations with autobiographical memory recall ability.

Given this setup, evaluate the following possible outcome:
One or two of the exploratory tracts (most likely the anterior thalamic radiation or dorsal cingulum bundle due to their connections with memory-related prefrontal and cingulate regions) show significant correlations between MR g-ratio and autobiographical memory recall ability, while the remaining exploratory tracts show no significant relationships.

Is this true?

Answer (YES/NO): NO